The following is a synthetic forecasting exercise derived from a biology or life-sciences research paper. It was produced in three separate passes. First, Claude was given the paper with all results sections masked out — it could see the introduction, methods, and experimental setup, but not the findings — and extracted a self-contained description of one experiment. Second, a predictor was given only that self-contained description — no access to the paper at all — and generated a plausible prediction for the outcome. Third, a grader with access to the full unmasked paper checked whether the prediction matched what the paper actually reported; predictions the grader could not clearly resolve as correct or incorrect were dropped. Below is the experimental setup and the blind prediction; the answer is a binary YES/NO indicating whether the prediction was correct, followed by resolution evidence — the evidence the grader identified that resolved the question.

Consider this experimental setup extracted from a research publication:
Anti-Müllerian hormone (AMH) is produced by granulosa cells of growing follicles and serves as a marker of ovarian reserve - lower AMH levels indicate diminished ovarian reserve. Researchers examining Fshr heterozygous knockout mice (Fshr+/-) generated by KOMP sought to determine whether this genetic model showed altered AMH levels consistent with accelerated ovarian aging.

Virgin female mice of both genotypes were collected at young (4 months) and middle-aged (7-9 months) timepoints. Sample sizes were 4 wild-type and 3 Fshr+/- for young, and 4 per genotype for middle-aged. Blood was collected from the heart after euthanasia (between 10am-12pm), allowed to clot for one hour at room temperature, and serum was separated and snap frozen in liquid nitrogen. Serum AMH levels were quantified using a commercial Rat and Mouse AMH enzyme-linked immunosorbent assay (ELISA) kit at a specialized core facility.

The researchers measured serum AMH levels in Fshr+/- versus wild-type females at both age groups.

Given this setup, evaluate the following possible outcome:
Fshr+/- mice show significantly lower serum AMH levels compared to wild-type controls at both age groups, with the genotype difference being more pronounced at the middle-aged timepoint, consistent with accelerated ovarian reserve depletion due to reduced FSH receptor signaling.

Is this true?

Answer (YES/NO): NO